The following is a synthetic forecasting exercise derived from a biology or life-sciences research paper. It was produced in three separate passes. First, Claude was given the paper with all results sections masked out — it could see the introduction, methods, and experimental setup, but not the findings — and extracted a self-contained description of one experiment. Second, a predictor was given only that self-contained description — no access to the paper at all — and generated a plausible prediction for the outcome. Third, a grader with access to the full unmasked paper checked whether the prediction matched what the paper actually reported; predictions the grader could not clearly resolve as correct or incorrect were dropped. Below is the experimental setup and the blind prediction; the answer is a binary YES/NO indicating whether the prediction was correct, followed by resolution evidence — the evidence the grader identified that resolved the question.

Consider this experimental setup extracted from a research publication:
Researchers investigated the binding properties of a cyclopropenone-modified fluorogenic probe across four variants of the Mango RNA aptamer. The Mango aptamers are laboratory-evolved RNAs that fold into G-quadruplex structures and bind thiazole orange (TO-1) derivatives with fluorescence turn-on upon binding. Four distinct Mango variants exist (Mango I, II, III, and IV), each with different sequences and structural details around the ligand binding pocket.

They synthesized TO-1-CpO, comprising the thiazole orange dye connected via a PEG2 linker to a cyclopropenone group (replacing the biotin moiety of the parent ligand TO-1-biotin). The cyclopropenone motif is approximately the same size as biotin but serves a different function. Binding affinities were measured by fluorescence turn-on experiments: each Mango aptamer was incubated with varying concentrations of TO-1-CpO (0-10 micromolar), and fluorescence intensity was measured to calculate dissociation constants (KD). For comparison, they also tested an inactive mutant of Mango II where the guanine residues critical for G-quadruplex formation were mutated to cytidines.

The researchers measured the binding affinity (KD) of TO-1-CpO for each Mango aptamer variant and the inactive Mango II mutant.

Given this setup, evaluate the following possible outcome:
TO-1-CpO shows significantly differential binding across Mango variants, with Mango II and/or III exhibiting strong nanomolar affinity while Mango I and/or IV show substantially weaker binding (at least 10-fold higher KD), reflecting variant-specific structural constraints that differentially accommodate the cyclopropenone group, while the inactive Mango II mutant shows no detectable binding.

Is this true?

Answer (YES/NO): NO